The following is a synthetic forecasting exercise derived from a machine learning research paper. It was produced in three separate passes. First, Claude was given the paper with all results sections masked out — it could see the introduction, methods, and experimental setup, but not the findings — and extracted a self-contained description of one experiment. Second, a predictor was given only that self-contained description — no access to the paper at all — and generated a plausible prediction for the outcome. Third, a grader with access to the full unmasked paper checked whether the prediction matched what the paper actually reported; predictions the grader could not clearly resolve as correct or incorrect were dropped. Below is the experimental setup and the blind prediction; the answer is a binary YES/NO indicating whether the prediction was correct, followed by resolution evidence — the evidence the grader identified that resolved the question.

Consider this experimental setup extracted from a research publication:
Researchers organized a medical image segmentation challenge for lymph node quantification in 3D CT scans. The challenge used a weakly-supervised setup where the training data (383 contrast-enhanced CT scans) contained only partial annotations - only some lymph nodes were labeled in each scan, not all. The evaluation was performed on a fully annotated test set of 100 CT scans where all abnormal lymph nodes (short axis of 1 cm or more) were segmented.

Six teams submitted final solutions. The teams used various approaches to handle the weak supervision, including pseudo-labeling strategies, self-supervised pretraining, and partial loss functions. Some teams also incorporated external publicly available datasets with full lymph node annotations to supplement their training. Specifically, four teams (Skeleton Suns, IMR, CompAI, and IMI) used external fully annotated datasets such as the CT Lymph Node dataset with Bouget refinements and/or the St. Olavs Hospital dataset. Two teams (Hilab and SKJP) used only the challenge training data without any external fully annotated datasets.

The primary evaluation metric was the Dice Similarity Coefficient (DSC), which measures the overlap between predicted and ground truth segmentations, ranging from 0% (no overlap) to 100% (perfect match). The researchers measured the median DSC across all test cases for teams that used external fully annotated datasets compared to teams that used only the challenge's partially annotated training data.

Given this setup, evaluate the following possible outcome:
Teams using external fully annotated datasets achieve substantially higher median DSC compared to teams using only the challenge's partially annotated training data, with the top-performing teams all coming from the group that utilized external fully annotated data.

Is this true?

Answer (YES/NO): YES